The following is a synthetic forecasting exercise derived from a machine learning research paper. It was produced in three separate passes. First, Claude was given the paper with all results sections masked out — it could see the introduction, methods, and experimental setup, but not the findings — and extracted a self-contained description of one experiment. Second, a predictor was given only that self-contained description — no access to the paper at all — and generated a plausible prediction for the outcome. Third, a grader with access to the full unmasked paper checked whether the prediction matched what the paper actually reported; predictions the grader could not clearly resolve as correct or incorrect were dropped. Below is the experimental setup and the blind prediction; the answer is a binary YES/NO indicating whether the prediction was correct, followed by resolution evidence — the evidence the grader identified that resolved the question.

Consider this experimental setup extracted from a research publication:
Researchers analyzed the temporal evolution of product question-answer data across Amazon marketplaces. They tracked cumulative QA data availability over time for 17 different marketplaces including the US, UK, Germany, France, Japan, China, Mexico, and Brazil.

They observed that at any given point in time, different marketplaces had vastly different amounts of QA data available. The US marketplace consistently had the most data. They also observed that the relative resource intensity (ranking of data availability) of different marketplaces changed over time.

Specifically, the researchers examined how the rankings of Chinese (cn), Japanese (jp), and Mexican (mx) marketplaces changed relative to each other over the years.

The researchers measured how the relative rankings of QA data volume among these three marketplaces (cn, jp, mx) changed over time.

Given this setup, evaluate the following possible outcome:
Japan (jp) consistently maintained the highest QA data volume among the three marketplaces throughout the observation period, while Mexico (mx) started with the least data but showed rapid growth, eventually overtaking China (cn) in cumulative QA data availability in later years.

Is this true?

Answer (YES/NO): NO